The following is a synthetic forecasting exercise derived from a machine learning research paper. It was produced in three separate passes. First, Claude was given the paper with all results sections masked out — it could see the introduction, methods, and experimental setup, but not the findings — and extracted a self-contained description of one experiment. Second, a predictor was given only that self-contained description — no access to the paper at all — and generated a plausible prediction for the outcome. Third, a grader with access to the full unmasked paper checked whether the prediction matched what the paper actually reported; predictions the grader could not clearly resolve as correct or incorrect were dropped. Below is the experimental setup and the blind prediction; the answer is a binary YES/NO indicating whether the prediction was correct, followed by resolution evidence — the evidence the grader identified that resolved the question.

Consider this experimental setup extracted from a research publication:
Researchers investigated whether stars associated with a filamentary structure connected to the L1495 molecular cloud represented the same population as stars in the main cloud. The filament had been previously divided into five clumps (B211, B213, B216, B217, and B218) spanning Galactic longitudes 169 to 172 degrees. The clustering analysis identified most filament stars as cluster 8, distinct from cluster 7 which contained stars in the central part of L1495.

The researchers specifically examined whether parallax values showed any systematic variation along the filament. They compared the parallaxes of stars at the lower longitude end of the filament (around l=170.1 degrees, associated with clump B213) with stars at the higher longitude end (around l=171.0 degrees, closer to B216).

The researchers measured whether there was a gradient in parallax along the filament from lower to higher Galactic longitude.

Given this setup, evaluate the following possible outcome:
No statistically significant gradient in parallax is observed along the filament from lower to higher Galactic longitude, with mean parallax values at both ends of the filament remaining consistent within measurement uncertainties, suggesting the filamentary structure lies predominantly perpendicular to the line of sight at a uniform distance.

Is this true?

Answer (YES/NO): NO